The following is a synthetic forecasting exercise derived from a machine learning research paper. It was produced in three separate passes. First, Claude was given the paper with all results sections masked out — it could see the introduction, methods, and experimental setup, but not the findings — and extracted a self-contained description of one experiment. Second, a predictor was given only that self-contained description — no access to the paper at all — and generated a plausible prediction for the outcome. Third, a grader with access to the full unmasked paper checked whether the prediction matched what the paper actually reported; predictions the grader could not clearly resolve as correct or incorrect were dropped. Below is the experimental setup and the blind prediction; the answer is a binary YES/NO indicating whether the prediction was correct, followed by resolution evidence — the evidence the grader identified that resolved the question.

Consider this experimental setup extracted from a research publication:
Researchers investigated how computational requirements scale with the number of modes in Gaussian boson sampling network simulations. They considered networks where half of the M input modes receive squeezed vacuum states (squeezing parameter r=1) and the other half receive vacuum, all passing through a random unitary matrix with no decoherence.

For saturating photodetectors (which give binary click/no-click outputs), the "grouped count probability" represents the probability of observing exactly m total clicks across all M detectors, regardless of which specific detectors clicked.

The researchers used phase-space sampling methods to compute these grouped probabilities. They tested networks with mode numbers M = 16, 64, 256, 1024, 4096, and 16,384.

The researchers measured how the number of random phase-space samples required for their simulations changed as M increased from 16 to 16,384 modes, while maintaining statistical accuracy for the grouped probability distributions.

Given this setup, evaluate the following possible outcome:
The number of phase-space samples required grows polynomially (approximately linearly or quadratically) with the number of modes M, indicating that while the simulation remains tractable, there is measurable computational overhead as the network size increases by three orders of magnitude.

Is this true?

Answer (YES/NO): NO